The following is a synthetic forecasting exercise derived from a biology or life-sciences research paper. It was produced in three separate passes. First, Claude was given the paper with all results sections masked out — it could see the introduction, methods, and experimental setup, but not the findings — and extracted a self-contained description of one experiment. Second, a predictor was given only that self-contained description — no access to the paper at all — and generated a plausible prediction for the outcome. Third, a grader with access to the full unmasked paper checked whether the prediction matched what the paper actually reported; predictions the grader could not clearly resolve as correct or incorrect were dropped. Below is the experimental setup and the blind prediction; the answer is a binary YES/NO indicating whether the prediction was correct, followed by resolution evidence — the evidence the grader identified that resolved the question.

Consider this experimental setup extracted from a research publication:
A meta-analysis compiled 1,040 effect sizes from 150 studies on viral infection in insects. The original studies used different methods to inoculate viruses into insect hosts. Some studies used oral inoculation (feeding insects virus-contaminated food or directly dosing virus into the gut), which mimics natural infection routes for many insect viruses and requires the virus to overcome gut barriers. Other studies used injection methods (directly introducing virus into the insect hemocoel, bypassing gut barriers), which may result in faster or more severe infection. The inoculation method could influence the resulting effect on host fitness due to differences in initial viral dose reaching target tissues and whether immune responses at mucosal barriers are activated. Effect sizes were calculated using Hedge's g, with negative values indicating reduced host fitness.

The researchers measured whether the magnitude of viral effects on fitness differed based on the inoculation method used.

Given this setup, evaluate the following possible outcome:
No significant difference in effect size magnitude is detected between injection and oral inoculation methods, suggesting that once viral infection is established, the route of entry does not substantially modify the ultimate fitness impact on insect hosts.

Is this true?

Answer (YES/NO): YES